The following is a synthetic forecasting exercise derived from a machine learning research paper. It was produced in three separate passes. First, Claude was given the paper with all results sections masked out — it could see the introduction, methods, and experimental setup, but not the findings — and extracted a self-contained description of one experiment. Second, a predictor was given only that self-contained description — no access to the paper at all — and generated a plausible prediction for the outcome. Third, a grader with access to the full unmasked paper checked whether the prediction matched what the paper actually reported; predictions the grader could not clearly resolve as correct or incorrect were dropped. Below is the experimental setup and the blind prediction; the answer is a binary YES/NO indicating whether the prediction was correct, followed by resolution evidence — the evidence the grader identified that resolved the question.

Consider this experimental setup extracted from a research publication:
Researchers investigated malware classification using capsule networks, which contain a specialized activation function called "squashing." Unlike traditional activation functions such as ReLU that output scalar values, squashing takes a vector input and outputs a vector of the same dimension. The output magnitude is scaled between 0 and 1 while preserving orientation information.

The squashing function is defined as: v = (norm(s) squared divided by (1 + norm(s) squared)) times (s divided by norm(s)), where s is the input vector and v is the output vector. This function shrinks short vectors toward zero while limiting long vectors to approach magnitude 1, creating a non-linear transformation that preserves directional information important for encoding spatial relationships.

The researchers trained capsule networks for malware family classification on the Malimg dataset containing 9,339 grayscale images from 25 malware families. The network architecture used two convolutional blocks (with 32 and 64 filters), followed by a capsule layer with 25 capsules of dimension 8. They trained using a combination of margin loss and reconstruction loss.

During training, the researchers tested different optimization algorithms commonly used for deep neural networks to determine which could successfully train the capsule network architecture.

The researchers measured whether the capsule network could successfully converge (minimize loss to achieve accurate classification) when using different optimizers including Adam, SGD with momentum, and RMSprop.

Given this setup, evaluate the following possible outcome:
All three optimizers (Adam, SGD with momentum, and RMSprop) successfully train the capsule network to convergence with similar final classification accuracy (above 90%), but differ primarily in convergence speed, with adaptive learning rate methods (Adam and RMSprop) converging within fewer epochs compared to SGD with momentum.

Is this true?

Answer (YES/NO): NO